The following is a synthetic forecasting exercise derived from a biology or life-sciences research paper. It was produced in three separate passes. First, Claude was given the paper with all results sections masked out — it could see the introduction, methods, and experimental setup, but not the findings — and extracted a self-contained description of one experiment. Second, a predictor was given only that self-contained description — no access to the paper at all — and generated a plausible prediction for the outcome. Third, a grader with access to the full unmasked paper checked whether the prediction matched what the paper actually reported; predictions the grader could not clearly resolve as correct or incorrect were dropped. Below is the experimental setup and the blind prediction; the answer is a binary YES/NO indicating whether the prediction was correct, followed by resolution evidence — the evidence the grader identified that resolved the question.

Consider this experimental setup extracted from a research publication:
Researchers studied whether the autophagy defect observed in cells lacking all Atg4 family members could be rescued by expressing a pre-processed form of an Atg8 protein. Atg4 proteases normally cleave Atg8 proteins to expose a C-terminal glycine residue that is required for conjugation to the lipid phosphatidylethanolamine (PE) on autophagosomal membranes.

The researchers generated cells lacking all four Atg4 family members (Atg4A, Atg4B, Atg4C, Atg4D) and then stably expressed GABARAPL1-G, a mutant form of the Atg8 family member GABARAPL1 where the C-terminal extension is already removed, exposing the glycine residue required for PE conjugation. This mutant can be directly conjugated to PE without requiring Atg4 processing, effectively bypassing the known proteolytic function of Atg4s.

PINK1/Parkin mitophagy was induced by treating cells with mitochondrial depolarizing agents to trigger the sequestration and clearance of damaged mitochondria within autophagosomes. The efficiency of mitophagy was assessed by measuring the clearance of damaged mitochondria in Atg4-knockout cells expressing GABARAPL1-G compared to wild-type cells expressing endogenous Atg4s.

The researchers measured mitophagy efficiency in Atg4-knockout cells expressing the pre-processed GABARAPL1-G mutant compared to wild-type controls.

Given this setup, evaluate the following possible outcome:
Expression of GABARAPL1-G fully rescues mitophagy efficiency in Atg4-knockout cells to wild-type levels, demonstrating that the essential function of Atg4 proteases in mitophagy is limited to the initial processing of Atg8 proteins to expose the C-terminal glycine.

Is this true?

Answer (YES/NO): NO